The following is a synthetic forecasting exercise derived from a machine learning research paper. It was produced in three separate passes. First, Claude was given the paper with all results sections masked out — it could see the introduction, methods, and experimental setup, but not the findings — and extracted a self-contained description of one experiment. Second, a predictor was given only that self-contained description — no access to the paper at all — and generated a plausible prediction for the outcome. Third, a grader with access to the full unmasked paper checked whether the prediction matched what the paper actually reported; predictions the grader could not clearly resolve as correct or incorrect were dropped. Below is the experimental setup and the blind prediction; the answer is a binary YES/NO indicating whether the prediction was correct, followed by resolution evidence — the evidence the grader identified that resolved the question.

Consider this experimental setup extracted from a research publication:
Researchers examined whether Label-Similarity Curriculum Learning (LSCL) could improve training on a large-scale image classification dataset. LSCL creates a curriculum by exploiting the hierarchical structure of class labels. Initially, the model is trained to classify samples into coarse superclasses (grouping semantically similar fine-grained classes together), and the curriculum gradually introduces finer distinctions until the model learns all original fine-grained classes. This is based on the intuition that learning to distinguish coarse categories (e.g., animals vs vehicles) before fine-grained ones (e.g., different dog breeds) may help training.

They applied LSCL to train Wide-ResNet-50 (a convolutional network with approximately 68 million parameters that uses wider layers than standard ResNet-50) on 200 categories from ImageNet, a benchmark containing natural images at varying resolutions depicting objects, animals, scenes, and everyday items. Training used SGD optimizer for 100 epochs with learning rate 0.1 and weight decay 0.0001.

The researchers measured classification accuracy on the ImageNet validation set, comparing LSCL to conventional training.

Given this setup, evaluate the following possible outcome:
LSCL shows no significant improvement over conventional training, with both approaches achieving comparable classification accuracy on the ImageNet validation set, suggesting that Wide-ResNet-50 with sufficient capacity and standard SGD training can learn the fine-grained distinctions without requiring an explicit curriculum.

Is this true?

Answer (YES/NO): NO